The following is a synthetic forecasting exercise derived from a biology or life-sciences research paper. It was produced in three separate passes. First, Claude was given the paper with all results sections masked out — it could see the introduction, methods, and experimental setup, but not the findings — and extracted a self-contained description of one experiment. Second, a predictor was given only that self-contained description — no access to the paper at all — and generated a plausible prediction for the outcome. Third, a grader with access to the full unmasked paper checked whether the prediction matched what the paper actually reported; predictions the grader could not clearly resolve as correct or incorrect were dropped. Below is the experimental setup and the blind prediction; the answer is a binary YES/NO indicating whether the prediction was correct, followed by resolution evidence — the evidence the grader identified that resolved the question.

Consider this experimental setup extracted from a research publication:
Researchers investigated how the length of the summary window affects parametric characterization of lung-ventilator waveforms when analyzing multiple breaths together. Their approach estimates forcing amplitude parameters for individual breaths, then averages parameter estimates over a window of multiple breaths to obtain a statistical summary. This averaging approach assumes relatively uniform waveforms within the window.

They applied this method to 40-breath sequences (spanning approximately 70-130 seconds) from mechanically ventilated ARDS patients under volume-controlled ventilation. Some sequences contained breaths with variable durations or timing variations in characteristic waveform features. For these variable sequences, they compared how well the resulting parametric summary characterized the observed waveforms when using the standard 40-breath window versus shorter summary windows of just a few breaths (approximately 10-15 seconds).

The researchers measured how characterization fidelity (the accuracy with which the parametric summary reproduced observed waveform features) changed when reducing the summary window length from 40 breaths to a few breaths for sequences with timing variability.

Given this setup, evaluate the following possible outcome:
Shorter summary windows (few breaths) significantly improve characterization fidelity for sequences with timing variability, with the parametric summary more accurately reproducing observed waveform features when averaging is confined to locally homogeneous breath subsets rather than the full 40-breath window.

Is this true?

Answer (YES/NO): YES